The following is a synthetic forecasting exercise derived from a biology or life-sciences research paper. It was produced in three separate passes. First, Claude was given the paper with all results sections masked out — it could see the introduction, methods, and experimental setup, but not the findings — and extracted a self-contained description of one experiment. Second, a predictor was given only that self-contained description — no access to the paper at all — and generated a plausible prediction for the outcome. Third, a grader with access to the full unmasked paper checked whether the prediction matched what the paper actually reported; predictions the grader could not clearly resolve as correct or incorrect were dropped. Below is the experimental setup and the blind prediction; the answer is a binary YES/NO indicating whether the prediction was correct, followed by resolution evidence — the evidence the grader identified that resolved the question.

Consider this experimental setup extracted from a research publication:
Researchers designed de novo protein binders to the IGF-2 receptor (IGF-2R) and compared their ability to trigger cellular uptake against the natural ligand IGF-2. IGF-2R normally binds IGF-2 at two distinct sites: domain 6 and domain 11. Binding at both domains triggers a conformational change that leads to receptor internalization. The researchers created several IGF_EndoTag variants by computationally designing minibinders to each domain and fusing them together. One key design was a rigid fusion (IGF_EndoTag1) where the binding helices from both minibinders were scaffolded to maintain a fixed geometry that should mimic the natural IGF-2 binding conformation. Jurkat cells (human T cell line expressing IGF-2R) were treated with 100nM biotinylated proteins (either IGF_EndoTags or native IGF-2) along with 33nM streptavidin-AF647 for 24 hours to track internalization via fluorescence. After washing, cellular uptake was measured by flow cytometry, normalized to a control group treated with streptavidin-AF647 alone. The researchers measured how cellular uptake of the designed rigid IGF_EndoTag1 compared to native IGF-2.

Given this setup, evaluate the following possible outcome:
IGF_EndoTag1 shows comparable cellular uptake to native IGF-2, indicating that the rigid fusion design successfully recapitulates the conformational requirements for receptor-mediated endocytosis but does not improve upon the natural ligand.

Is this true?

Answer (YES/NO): NO